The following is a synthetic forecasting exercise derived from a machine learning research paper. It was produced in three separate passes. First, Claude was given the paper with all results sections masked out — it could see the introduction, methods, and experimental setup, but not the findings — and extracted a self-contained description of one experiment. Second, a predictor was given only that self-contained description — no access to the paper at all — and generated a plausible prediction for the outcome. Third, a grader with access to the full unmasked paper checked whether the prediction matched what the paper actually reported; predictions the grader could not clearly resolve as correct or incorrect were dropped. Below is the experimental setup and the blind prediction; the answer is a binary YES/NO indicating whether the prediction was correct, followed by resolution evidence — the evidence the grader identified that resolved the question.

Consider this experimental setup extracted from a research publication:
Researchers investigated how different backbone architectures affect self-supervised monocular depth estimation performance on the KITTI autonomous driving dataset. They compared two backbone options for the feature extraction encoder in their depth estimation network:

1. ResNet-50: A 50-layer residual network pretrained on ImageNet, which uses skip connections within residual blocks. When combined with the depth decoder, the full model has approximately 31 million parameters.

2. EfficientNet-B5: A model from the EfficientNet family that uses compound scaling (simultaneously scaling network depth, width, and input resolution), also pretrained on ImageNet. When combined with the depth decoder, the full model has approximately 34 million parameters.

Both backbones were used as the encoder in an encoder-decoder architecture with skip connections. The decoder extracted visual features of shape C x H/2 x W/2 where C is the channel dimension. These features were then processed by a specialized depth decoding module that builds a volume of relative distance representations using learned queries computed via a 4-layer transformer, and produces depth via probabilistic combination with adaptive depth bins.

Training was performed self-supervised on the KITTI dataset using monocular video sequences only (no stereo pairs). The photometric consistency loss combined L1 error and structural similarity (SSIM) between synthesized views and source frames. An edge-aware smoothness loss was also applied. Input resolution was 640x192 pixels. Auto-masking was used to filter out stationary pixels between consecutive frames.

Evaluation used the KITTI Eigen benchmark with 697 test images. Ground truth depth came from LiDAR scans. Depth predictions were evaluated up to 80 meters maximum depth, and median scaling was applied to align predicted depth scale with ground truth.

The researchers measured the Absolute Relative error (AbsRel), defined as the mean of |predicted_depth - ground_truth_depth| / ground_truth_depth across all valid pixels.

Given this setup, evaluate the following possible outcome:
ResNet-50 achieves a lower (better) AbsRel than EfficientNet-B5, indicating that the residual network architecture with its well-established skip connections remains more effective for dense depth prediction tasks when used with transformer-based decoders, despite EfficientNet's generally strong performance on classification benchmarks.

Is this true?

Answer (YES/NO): YES